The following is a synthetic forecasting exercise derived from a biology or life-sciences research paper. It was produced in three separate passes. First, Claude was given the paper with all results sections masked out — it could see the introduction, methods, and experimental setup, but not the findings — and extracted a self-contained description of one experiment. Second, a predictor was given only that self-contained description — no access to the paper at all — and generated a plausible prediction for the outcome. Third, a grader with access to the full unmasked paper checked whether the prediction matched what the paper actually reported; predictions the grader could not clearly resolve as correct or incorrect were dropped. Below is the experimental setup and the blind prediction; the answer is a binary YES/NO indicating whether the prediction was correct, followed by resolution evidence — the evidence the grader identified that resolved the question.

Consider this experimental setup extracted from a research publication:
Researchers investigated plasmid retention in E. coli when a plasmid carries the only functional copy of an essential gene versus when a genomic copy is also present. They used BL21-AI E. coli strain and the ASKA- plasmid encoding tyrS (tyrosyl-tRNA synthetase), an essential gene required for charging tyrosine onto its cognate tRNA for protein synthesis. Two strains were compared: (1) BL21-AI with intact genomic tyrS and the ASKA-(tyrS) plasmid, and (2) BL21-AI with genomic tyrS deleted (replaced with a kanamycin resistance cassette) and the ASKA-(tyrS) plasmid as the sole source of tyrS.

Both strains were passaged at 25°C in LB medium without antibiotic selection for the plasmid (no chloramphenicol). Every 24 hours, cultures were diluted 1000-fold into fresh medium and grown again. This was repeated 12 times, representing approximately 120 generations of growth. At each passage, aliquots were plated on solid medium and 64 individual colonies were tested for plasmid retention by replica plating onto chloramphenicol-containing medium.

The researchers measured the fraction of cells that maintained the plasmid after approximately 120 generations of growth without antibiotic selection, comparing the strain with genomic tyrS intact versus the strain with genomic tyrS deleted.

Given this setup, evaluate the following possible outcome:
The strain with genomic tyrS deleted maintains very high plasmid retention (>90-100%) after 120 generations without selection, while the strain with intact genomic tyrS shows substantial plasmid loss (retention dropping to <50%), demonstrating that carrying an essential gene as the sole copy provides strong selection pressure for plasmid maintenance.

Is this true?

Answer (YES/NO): YES